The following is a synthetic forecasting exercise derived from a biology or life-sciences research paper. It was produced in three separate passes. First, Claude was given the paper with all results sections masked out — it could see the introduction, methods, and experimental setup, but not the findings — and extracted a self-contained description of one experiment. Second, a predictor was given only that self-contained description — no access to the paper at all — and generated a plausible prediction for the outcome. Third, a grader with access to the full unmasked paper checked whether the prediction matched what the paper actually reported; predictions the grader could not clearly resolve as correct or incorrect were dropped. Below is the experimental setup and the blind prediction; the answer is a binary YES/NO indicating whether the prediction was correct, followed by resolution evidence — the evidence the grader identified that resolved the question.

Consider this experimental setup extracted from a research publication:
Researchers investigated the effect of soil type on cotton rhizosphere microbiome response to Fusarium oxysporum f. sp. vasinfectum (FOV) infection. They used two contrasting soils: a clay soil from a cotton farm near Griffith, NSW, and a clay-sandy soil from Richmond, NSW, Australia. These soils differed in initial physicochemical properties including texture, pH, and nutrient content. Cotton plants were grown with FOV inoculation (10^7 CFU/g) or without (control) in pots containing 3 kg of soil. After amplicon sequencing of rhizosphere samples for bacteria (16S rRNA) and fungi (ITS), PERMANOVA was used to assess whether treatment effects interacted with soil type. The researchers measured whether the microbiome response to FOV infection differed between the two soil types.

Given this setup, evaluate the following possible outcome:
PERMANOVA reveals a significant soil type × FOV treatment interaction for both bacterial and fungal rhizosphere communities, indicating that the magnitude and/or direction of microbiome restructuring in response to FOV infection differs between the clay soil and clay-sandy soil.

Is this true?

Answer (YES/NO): NO